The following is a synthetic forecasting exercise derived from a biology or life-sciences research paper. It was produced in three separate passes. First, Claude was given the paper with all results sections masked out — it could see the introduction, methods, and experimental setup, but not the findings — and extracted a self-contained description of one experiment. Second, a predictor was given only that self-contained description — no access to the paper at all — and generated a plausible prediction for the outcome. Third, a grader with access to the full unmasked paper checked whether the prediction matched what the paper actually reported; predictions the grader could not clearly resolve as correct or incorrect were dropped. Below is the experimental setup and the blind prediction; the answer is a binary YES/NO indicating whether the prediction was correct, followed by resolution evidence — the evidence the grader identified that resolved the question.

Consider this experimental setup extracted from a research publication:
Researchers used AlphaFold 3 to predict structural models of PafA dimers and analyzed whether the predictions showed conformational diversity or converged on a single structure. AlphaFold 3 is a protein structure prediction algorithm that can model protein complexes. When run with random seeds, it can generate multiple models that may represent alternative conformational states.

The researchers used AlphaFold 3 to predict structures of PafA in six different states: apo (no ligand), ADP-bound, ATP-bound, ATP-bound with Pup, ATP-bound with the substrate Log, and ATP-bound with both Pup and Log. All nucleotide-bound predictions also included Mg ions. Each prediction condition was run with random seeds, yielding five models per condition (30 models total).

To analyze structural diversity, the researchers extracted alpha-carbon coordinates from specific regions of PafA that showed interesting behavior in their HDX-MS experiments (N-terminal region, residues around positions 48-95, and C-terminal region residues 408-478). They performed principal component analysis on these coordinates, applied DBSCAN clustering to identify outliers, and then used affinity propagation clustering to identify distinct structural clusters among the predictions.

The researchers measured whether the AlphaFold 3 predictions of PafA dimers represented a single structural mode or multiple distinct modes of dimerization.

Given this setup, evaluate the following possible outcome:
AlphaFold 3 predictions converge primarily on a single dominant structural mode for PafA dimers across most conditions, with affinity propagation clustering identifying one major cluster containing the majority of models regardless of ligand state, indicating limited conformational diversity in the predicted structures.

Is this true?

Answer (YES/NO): NO